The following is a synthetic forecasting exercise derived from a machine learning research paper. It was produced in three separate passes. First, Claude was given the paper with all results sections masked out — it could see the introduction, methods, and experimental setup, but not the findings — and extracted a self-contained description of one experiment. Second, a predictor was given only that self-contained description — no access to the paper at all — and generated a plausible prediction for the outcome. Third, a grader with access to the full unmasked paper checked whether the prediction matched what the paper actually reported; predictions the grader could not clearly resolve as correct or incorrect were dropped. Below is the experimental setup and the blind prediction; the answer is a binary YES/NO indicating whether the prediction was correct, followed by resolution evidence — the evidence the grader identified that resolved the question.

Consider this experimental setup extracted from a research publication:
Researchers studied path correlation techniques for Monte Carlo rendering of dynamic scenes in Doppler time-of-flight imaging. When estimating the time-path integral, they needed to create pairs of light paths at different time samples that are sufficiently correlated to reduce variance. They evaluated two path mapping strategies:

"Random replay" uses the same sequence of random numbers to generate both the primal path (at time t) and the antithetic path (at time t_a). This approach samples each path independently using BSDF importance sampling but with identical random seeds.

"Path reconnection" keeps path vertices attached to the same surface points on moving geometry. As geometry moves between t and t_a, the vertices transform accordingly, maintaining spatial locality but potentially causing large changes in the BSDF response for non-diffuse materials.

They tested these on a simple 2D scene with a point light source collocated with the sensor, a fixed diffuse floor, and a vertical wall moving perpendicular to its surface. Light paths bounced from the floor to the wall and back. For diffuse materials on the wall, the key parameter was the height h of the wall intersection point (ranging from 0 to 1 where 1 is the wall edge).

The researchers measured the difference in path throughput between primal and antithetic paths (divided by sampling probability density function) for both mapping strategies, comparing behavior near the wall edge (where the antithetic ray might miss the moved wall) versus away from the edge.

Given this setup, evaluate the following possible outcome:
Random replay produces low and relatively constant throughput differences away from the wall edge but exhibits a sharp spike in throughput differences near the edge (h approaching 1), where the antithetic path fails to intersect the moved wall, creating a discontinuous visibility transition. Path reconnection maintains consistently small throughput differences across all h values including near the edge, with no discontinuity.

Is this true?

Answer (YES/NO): NO